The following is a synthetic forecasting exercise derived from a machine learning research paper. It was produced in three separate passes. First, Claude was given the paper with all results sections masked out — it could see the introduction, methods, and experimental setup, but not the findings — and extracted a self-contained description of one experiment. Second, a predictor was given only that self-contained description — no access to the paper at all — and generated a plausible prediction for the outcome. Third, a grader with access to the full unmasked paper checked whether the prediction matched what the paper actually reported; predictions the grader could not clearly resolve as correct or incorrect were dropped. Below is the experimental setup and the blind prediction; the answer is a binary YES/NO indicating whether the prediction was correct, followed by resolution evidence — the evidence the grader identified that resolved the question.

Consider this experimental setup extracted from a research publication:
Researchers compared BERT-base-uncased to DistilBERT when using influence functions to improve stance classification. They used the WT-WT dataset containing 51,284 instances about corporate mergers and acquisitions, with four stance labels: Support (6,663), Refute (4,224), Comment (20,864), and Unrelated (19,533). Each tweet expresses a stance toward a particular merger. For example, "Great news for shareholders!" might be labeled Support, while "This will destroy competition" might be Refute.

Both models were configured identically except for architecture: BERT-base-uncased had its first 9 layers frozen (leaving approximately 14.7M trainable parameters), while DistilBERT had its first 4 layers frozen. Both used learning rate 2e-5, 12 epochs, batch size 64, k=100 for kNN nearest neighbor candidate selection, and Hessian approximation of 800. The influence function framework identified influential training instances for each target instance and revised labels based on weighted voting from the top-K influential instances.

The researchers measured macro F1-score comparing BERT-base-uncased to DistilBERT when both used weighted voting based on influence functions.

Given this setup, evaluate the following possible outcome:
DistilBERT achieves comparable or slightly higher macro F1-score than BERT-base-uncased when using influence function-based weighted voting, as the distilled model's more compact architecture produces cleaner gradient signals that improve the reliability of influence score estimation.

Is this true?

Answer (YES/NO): NO